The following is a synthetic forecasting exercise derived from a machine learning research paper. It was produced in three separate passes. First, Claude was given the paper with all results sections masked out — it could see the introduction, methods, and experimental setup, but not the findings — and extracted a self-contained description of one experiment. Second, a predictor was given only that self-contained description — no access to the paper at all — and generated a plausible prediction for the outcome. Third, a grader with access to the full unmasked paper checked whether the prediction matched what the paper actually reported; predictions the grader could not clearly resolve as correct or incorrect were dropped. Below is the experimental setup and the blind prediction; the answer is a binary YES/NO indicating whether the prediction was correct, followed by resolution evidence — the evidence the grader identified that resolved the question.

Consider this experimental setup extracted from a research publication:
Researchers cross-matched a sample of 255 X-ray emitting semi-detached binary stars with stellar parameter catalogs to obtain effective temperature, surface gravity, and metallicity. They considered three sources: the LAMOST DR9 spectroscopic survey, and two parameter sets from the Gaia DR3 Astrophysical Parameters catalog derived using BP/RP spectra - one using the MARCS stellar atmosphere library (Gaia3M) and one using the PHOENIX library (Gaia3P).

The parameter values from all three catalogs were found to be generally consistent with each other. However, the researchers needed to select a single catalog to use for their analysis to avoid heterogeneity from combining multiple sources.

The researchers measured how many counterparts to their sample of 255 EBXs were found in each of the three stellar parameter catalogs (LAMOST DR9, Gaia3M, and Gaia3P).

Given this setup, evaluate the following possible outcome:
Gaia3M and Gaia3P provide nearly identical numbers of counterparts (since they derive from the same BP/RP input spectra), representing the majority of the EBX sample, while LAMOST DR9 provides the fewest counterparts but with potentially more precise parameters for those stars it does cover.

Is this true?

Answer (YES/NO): NO